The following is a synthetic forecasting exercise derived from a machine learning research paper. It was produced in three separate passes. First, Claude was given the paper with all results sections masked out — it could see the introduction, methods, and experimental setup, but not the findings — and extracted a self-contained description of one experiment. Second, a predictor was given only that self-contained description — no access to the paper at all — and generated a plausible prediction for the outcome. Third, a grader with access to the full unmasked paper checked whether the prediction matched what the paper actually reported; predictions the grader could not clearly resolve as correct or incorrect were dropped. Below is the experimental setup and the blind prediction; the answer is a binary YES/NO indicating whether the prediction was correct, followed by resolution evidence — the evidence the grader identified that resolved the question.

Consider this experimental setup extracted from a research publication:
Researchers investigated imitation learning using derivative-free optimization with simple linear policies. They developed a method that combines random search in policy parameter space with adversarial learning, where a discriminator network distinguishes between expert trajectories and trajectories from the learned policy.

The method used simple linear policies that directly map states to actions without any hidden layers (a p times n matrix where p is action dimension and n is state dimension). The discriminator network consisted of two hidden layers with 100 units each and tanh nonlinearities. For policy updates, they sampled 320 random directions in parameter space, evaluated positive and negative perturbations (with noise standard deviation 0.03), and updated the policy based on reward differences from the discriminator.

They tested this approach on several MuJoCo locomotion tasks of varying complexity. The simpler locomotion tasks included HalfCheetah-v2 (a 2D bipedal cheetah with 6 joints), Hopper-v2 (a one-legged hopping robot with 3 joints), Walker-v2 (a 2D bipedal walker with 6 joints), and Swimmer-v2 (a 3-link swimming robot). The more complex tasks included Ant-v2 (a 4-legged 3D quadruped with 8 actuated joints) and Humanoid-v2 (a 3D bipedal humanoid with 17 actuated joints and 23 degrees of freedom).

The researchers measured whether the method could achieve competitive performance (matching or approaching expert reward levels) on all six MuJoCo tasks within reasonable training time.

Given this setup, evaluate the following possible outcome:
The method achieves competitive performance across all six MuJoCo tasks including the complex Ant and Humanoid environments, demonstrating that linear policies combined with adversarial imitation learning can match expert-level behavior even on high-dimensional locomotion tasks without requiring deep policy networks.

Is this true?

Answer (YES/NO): NO